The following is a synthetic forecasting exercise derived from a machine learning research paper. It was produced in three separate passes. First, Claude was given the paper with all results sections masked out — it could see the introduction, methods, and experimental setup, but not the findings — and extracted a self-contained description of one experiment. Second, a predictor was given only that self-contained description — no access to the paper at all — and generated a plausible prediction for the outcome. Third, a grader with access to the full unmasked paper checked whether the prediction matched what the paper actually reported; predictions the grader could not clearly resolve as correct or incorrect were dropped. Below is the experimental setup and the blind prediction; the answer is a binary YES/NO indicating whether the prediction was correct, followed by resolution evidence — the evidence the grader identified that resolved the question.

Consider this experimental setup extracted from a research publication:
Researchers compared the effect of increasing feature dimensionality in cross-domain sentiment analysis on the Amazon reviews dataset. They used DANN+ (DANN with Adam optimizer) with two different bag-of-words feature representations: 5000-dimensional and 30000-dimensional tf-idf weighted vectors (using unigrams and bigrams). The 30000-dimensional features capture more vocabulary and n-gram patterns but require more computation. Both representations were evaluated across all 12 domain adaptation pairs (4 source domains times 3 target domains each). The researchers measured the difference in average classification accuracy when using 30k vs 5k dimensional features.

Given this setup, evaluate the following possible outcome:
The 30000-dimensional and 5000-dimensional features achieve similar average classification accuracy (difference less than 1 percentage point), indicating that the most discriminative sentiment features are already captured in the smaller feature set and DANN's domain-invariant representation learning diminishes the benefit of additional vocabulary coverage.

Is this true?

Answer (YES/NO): NO